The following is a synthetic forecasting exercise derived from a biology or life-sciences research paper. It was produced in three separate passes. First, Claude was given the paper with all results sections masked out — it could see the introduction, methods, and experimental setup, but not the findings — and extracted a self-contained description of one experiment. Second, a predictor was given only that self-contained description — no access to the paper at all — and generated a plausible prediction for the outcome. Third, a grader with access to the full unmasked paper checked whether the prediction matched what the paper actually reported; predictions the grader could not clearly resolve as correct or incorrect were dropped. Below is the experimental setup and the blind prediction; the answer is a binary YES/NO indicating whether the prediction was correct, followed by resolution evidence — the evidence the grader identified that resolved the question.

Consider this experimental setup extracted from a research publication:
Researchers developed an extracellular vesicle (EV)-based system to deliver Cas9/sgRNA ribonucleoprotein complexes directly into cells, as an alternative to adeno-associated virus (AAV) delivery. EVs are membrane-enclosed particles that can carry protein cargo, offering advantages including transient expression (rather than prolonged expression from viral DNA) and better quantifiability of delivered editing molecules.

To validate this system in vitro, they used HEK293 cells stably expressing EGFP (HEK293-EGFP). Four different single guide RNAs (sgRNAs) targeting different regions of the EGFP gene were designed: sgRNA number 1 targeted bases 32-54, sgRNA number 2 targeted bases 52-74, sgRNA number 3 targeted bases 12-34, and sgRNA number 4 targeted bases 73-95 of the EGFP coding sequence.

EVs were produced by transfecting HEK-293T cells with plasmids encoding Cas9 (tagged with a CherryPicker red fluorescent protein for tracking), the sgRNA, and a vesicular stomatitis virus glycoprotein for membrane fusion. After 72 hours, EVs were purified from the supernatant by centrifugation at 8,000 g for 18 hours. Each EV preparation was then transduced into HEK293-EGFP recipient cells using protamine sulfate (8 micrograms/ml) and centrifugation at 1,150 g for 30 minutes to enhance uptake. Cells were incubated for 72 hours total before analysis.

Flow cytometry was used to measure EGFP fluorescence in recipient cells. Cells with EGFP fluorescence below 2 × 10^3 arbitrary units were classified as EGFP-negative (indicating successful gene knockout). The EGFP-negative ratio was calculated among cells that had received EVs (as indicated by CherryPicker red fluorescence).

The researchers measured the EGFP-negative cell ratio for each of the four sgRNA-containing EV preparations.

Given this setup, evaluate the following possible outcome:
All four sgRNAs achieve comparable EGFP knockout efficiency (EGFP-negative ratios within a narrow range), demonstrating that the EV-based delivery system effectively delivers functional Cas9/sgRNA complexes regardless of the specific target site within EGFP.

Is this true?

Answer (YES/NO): NO